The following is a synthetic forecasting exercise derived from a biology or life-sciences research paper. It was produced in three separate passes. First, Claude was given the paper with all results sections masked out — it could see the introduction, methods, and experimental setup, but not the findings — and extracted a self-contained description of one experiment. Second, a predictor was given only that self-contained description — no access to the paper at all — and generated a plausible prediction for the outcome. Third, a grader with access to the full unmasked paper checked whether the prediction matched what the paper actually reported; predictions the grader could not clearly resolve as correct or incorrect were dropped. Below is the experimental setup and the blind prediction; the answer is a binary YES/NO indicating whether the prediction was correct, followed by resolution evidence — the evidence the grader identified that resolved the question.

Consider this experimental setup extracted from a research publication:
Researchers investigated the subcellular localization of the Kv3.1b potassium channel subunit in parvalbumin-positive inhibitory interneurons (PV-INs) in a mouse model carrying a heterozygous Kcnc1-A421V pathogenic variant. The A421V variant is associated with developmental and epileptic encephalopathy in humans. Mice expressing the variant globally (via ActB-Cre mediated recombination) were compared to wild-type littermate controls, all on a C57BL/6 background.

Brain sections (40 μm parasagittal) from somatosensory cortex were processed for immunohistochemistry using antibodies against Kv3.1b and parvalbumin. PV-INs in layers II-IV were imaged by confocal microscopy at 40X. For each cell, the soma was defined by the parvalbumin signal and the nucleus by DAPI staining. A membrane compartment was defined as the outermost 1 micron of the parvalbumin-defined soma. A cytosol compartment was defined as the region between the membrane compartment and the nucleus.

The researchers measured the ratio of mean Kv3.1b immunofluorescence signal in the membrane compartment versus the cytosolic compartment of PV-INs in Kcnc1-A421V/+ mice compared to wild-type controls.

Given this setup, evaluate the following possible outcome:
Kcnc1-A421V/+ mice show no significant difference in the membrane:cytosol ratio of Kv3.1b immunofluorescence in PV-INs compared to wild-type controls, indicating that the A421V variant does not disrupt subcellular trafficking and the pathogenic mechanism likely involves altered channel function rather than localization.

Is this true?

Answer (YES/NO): NO